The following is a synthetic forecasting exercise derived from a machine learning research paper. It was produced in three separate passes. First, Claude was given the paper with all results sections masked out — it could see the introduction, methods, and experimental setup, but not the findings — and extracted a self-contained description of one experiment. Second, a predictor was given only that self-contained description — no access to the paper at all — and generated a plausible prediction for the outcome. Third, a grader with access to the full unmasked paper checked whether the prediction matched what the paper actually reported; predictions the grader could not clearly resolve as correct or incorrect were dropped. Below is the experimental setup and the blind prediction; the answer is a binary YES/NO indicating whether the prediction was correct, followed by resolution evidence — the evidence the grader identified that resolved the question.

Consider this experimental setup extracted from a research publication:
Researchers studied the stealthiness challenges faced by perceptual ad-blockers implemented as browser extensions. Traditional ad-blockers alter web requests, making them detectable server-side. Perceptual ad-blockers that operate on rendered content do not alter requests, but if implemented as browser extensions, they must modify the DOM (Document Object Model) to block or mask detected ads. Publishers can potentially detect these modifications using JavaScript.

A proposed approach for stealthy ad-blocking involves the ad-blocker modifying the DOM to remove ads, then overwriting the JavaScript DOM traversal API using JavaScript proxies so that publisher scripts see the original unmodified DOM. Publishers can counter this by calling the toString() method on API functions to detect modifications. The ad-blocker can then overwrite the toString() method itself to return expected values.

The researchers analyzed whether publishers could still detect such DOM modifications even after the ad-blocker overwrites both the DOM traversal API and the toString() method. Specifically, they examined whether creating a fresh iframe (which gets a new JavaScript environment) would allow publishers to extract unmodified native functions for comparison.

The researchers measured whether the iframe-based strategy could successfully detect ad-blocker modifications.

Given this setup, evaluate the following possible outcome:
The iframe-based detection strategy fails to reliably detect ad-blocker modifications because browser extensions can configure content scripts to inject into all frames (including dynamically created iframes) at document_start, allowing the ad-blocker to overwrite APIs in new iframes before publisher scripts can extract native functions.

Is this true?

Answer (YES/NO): NO